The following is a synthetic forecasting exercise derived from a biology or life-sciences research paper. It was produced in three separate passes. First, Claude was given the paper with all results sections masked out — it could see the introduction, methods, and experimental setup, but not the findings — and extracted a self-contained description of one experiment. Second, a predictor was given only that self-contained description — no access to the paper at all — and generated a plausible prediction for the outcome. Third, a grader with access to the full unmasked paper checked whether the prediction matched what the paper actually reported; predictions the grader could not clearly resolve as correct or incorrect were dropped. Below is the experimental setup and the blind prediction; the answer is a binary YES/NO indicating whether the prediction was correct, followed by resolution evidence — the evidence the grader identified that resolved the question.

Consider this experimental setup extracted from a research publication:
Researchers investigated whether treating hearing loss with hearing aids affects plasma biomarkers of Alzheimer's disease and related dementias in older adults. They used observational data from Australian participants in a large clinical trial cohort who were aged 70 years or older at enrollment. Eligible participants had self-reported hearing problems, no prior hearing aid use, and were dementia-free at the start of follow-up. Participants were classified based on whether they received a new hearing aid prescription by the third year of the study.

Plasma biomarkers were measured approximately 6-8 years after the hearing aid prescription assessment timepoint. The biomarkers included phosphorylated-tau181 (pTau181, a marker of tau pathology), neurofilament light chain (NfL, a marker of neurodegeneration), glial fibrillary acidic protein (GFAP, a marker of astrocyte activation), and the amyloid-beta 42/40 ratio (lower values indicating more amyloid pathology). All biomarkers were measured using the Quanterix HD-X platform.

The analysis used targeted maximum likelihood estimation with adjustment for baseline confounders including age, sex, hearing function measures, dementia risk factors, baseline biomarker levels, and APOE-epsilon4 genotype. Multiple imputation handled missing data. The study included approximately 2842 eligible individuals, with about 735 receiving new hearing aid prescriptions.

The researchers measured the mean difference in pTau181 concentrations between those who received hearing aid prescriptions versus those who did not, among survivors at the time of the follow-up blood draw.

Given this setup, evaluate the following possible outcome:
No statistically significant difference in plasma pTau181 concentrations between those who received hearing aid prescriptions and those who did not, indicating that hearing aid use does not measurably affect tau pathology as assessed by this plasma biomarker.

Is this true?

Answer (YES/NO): YES